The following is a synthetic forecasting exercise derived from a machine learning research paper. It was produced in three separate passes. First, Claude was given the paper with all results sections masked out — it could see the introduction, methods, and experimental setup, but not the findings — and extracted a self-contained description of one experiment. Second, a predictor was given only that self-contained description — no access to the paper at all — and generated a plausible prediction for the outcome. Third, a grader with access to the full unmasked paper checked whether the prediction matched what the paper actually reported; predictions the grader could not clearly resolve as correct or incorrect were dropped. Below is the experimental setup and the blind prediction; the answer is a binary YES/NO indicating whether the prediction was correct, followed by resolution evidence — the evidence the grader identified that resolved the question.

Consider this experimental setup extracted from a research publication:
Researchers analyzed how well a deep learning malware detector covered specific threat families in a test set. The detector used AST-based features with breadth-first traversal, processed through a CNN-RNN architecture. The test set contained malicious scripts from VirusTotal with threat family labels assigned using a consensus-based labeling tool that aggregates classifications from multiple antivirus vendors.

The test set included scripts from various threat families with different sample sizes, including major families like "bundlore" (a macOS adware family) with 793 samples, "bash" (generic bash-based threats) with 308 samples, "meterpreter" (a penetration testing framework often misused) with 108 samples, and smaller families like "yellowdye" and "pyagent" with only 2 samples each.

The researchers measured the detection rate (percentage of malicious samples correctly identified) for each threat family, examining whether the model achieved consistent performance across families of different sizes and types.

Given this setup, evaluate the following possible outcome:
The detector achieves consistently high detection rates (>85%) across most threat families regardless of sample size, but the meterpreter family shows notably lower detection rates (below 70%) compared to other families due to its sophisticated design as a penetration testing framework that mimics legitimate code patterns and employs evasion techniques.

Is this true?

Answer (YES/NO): NO